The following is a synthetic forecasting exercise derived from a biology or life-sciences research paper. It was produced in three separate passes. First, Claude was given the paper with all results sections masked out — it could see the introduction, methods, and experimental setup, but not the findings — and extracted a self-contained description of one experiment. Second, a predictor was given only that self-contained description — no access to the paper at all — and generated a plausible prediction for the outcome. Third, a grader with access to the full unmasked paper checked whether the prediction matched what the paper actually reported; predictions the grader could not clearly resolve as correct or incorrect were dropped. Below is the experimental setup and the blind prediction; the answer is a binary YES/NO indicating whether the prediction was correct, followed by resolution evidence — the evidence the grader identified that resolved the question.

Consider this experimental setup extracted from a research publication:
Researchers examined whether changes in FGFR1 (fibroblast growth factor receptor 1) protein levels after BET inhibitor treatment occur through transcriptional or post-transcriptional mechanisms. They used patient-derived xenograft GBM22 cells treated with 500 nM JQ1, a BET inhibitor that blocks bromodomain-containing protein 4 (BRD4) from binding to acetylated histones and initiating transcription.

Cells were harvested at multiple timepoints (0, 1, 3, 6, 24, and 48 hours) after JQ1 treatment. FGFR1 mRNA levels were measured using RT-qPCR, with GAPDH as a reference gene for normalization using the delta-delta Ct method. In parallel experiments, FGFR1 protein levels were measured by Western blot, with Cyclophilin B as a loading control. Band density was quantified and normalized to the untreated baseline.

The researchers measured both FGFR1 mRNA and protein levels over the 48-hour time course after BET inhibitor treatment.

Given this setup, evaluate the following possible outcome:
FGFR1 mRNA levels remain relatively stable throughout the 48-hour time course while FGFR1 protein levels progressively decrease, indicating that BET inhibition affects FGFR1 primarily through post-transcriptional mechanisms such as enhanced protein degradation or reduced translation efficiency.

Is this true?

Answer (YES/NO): NO